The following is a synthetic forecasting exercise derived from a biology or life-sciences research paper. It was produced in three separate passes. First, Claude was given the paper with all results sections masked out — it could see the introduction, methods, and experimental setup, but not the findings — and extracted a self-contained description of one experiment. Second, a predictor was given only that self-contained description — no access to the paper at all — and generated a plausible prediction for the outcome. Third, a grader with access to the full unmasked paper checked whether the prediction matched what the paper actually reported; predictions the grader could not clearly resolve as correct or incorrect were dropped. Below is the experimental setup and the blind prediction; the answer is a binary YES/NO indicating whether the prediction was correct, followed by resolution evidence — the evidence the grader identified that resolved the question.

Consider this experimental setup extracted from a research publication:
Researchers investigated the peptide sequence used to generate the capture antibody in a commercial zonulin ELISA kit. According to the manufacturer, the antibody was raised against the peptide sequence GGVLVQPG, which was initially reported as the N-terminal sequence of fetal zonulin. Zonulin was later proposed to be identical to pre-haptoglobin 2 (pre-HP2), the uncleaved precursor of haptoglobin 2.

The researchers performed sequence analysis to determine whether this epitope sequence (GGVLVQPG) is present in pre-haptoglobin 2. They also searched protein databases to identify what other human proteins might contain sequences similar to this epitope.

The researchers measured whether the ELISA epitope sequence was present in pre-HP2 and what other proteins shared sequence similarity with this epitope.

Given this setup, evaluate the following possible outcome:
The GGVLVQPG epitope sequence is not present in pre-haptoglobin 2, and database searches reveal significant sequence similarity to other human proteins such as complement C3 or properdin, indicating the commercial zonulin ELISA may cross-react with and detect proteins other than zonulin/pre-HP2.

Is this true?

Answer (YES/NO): NO